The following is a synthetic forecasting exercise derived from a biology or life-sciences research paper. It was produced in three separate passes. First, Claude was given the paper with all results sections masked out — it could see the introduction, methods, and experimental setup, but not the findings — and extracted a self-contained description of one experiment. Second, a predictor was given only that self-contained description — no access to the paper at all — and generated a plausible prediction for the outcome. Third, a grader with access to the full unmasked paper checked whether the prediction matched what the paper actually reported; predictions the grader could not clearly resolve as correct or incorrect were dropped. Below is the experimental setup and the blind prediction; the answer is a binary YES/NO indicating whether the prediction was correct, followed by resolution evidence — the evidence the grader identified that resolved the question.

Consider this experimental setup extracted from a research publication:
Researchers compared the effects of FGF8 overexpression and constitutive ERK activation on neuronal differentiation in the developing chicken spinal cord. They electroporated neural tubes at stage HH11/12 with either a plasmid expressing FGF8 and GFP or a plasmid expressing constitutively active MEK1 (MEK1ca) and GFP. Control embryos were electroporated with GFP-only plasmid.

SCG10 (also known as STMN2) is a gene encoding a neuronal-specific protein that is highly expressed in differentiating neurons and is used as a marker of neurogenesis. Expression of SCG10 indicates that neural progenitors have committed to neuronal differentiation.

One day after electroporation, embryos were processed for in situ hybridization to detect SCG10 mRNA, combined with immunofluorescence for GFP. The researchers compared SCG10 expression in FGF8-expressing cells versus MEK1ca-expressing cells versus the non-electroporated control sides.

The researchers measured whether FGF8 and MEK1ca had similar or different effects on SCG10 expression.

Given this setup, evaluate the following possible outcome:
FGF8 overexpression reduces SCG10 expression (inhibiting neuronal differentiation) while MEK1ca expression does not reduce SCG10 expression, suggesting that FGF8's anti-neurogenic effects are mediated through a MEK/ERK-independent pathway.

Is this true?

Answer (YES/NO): NO